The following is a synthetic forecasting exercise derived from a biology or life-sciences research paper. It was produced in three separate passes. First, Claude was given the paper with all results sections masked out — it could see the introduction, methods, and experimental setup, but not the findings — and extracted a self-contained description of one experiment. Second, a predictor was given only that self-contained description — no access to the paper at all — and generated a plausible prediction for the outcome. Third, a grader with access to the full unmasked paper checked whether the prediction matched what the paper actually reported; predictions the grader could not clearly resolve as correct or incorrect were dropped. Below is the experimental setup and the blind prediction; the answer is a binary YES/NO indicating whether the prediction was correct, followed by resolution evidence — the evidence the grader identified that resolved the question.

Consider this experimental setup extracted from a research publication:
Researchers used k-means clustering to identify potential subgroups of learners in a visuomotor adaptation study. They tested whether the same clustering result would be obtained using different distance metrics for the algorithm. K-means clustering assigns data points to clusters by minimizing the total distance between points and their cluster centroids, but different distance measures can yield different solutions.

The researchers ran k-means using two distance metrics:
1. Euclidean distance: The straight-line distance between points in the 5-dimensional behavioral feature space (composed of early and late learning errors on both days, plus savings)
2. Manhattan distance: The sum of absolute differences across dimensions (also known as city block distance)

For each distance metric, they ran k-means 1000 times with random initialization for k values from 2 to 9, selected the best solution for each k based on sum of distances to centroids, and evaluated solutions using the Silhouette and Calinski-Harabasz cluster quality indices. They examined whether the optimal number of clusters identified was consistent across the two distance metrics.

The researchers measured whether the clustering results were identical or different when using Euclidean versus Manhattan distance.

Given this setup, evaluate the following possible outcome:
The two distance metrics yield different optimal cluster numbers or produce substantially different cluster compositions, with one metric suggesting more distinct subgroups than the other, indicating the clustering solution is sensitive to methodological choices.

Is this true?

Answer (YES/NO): NO